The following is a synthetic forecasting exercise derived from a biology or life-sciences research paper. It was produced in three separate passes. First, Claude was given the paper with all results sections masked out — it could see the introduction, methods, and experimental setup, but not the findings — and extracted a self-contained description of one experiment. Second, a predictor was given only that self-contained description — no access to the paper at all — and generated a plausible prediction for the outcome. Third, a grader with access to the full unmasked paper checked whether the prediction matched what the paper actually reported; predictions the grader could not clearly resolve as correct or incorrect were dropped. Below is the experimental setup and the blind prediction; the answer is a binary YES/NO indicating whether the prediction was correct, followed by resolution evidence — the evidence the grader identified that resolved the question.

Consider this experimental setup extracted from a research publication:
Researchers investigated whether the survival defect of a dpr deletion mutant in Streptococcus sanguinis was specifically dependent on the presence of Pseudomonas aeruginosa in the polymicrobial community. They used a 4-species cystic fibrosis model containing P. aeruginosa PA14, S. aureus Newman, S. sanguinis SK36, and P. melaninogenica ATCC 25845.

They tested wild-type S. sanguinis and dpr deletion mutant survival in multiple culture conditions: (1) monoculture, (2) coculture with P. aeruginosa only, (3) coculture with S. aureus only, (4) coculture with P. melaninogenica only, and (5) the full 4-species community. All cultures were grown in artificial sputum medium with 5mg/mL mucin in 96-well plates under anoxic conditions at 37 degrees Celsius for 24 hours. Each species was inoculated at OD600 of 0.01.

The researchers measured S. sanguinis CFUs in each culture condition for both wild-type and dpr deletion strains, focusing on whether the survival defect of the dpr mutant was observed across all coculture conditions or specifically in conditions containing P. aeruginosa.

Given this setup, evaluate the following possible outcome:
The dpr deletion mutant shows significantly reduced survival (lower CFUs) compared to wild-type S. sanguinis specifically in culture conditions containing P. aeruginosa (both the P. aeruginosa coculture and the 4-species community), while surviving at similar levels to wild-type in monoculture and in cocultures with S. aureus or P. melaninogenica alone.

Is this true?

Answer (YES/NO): YES